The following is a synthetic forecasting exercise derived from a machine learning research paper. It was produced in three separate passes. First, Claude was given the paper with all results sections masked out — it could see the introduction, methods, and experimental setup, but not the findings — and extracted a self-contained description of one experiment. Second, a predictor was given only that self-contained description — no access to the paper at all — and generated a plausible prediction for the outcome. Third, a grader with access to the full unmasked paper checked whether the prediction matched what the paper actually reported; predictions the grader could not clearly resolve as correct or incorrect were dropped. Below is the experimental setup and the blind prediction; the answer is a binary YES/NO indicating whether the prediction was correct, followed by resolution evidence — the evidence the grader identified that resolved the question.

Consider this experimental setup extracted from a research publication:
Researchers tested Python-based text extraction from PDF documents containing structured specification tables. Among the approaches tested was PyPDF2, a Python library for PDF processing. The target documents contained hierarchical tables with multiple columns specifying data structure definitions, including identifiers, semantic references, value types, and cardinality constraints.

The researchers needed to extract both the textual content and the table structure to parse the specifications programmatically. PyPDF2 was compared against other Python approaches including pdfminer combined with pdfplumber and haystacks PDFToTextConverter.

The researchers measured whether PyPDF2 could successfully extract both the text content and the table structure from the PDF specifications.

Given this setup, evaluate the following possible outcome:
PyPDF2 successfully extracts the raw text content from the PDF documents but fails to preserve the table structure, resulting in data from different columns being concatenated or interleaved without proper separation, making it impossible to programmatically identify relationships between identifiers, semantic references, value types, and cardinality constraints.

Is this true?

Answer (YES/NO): YES